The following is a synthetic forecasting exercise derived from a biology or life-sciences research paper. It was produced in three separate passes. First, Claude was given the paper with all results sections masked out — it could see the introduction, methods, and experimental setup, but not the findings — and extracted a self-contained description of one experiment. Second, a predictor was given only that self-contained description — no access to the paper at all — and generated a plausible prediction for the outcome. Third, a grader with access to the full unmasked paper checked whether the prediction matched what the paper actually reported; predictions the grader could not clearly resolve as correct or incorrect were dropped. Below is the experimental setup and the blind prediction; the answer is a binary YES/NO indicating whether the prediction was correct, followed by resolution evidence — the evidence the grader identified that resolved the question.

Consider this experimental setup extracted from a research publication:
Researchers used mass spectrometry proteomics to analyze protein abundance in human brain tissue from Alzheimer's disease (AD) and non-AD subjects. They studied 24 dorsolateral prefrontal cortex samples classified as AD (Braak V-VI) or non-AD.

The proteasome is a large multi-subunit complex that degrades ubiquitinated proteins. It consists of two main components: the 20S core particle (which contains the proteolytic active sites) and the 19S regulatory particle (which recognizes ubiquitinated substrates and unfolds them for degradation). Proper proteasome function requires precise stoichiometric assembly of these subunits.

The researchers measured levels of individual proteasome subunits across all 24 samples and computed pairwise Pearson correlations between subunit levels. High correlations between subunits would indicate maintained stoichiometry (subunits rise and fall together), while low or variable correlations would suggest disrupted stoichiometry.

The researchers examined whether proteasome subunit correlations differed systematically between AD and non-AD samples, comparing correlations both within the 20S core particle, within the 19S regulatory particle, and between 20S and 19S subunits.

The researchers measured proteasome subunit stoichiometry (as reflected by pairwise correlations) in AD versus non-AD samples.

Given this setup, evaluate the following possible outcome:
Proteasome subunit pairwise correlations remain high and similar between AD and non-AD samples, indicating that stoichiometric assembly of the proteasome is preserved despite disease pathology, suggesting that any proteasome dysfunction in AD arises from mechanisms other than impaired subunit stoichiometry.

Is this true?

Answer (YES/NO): NO